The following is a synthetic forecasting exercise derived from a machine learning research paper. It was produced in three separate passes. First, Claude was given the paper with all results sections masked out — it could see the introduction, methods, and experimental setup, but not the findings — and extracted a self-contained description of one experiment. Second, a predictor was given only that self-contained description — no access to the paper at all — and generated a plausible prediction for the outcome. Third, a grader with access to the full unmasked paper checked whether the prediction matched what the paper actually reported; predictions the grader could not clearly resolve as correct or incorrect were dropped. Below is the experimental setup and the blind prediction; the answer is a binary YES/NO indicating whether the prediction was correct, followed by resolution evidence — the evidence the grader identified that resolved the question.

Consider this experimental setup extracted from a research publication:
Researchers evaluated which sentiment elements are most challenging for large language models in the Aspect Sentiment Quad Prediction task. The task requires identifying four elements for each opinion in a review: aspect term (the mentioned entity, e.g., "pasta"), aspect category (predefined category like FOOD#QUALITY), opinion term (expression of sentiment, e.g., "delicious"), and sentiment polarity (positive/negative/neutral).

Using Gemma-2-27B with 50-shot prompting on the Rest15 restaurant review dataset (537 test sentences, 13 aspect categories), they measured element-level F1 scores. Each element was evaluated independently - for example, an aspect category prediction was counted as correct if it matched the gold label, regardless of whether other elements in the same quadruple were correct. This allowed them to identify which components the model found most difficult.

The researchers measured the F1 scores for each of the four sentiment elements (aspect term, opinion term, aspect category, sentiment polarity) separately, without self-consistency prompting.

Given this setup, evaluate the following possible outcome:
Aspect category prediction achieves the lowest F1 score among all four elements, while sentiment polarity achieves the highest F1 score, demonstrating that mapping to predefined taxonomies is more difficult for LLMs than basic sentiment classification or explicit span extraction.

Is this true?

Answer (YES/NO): NO